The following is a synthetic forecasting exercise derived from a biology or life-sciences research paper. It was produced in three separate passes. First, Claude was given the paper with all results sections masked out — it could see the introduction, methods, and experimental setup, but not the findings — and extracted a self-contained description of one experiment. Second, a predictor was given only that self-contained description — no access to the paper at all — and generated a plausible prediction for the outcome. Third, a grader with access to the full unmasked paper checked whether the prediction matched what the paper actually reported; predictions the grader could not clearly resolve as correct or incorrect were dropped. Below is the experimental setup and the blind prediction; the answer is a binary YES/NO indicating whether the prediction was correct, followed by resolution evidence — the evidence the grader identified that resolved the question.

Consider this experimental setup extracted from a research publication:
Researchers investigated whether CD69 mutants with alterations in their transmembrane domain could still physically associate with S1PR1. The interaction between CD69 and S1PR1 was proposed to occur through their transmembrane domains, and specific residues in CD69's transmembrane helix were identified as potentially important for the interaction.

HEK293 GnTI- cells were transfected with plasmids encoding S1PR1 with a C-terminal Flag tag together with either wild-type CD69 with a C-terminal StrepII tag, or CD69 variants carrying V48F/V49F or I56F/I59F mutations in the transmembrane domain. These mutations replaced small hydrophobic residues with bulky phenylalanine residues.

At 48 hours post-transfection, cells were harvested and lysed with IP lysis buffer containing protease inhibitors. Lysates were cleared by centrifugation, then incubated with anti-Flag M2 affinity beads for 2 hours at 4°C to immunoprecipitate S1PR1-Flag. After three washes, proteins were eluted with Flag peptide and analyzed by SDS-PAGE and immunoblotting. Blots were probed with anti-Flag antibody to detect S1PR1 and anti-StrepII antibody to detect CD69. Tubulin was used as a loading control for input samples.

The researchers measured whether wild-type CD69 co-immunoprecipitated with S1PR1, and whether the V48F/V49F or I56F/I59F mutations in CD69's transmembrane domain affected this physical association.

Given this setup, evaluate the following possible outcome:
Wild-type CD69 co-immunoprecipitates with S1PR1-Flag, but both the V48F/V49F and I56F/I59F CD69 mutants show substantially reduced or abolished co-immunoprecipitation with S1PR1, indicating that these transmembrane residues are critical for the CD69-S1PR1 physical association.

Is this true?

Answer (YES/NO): YES